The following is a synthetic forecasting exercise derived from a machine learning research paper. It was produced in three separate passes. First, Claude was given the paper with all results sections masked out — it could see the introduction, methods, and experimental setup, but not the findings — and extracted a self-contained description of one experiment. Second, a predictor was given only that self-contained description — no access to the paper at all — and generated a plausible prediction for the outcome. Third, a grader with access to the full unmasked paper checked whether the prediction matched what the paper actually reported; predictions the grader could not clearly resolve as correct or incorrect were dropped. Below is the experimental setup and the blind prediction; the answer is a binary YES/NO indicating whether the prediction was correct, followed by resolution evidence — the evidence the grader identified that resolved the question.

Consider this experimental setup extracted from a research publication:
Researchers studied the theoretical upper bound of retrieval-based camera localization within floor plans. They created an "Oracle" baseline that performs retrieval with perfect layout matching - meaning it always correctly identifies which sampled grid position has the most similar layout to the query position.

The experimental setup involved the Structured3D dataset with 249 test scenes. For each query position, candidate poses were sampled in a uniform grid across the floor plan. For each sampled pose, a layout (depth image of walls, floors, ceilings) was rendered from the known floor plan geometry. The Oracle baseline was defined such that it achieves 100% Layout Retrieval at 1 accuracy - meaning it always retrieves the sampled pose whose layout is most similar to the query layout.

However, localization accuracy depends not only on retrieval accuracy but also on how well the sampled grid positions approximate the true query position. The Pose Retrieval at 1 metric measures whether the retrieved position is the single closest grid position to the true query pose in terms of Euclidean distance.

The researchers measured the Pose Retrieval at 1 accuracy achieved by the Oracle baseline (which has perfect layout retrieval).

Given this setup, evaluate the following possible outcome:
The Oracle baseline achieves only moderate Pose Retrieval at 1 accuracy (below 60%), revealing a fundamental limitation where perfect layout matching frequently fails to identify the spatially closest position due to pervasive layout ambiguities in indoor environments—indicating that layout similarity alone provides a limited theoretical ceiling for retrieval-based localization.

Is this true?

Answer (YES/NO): NO